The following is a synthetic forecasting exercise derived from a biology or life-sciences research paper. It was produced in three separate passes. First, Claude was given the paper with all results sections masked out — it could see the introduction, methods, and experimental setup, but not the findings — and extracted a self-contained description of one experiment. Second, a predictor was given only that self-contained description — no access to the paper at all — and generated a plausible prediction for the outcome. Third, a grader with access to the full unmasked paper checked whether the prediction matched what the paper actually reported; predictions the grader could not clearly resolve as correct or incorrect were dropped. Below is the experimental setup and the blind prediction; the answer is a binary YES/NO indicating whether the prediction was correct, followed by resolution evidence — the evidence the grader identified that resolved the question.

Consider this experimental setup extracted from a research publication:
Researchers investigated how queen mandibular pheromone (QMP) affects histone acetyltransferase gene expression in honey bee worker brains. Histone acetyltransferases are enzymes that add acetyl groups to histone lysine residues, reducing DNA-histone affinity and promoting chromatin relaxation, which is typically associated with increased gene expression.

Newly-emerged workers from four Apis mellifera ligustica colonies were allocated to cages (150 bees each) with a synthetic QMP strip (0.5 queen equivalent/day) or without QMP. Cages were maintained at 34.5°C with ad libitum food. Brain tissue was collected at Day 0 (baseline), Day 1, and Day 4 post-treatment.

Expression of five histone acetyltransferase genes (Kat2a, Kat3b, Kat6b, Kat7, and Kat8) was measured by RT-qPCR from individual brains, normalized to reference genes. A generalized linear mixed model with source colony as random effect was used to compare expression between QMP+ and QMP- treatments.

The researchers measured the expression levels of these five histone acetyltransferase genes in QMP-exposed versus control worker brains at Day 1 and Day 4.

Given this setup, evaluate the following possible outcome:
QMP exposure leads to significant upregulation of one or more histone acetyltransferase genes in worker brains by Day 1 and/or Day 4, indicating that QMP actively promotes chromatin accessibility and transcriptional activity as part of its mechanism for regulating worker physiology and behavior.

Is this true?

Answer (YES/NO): YES